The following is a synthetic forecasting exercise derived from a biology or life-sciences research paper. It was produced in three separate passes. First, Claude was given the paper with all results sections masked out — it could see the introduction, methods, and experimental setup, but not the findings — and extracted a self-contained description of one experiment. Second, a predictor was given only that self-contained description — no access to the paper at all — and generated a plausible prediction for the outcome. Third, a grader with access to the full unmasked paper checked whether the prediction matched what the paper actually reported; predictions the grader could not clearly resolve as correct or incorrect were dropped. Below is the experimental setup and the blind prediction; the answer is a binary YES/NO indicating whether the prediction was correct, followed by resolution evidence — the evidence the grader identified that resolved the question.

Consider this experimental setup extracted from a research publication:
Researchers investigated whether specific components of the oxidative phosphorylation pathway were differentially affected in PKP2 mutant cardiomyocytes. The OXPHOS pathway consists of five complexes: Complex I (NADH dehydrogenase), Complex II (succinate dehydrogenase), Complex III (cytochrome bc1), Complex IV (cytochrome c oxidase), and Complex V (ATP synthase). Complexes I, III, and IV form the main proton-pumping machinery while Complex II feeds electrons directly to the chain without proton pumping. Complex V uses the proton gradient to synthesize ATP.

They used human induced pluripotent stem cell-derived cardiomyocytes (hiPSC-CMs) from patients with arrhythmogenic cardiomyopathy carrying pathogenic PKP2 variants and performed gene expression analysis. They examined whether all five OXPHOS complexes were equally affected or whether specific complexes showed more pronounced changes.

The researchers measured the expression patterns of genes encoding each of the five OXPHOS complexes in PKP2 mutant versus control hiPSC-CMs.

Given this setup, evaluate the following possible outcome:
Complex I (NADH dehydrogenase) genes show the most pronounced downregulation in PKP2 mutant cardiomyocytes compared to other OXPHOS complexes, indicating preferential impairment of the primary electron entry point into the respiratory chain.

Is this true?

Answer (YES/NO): NO